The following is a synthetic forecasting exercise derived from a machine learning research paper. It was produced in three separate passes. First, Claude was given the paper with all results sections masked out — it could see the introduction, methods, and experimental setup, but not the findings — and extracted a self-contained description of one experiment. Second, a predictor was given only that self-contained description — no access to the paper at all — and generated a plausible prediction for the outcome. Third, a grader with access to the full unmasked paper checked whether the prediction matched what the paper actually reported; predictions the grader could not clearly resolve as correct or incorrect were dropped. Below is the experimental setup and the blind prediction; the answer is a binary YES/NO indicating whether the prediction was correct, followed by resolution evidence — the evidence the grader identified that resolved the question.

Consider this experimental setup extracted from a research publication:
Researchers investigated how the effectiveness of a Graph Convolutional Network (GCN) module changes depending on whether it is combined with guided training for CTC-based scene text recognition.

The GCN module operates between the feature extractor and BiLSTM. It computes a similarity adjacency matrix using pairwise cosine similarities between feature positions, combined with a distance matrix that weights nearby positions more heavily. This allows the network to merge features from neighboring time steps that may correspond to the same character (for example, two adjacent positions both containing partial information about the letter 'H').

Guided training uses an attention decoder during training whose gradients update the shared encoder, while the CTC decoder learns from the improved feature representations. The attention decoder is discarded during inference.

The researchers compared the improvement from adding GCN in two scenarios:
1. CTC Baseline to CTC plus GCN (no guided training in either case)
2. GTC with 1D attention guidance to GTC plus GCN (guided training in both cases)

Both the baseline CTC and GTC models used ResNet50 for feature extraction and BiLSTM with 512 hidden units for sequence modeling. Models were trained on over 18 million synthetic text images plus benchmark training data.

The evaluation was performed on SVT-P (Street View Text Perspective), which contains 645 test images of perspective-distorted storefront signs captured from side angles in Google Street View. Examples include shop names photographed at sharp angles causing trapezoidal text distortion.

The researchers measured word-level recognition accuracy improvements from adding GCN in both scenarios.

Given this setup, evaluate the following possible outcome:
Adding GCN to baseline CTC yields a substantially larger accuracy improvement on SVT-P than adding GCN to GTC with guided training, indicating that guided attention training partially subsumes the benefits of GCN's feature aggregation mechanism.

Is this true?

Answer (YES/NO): YES